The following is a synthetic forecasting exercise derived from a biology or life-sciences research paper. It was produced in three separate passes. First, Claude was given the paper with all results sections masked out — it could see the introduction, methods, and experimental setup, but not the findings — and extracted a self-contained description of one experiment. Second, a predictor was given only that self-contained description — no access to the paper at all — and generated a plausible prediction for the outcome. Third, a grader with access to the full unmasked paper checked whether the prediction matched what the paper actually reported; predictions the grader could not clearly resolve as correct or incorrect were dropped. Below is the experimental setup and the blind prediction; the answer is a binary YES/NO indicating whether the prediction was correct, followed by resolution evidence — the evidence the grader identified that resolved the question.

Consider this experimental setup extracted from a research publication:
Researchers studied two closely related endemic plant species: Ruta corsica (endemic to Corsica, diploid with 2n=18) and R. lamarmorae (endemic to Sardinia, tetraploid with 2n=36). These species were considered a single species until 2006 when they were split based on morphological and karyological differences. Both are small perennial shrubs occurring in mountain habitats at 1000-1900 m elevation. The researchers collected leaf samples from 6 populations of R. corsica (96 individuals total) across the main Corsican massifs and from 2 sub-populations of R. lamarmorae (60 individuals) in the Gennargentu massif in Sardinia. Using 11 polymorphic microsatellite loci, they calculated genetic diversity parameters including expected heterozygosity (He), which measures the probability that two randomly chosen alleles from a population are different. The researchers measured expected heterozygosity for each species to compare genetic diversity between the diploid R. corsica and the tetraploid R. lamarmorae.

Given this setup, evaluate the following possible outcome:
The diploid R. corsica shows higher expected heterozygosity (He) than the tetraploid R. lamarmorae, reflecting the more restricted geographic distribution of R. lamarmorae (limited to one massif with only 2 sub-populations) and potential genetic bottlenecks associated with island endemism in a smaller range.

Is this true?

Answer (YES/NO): NO